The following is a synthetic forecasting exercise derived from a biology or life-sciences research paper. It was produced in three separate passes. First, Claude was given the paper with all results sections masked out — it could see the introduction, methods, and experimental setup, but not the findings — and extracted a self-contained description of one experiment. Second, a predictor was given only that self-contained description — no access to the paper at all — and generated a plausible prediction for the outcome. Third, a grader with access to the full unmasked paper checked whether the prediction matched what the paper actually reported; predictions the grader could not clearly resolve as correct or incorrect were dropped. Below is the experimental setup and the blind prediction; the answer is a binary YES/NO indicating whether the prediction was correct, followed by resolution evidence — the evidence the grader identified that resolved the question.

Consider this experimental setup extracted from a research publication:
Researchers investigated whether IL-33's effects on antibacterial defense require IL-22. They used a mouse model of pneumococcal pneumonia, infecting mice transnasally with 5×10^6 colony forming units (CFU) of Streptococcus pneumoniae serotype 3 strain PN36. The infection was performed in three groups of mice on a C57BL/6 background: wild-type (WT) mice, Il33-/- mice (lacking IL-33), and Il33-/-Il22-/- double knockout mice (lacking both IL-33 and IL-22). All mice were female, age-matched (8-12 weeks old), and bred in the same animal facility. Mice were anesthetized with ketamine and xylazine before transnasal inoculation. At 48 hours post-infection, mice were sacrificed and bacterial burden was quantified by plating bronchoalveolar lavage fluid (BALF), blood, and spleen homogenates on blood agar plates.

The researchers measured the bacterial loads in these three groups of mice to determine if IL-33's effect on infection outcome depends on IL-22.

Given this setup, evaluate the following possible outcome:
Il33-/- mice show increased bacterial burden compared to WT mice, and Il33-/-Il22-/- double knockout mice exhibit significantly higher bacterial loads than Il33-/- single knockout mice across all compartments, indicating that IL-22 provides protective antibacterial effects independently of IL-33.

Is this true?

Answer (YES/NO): NO